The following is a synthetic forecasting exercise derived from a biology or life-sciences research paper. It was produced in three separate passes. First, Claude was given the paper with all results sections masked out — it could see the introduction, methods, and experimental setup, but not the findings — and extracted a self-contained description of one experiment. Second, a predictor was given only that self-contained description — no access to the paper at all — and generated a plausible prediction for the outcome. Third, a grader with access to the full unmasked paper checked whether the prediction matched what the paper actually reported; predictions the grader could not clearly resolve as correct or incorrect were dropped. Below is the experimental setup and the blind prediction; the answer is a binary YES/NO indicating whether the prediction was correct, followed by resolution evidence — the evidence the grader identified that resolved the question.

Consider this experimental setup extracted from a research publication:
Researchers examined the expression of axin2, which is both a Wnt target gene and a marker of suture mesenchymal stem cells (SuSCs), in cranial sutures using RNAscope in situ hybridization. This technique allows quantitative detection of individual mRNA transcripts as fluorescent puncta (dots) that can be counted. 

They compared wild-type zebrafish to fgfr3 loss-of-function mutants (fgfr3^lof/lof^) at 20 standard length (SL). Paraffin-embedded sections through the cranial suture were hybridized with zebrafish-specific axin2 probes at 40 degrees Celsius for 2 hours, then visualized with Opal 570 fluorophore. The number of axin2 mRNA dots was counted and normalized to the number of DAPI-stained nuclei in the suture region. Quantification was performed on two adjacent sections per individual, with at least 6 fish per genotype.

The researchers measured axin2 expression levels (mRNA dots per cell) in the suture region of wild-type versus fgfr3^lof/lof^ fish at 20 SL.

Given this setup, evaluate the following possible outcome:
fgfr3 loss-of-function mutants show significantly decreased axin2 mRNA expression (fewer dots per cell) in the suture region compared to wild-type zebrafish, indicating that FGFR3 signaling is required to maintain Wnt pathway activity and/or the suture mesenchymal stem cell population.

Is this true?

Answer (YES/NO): NO